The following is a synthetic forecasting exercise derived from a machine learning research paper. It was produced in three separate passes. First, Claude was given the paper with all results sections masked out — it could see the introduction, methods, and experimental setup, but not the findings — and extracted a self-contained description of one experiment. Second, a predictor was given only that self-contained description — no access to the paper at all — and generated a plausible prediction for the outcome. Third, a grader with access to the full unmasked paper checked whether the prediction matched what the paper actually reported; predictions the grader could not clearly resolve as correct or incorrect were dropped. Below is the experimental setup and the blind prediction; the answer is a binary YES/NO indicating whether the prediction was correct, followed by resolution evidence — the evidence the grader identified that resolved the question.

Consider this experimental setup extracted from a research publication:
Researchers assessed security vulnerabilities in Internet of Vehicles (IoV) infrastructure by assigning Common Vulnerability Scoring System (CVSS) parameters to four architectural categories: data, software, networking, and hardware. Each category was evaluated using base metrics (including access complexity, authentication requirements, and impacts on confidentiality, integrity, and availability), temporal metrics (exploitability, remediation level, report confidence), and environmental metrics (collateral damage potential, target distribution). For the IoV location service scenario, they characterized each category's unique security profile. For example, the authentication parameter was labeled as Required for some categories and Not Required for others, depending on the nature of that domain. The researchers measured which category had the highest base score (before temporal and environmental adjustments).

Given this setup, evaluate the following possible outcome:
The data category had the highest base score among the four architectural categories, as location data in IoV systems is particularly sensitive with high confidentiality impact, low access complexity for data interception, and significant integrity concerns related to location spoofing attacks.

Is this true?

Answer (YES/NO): NO